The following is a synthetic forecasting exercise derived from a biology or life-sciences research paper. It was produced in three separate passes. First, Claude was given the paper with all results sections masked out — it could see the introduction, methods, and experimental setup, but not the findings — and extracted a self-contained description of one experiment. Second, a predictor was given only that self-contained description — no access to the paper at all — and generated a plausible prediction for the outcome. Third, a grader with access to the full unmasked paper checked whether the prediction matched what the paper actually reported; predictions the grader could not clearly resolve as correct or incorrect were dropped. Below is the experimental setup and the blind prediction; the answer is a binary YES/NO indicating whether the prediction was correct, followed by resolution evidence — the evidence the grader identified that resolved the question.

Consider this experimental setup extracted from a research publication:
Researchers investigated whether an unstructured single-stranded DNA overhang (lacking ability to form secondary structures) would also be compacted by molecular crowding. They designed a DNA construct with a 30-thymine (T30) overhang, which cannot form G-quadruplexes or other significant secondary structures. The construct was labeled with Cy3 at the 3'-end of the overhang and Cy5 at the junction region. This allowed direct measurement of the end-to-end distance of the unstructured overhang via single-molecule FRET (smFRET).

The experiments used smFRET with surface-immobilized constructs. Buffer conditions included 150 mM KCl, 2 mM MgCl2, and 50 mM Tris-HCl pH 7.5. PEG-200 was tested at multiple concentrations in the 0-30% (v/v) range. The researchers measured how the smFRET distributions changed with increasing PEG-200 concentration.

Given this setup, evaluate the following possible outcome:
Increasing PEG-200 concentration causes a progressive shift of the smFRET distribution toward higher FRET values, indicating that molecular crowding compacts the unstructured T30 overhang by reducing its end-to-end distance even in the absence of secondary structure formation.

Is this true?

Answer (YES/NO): YES